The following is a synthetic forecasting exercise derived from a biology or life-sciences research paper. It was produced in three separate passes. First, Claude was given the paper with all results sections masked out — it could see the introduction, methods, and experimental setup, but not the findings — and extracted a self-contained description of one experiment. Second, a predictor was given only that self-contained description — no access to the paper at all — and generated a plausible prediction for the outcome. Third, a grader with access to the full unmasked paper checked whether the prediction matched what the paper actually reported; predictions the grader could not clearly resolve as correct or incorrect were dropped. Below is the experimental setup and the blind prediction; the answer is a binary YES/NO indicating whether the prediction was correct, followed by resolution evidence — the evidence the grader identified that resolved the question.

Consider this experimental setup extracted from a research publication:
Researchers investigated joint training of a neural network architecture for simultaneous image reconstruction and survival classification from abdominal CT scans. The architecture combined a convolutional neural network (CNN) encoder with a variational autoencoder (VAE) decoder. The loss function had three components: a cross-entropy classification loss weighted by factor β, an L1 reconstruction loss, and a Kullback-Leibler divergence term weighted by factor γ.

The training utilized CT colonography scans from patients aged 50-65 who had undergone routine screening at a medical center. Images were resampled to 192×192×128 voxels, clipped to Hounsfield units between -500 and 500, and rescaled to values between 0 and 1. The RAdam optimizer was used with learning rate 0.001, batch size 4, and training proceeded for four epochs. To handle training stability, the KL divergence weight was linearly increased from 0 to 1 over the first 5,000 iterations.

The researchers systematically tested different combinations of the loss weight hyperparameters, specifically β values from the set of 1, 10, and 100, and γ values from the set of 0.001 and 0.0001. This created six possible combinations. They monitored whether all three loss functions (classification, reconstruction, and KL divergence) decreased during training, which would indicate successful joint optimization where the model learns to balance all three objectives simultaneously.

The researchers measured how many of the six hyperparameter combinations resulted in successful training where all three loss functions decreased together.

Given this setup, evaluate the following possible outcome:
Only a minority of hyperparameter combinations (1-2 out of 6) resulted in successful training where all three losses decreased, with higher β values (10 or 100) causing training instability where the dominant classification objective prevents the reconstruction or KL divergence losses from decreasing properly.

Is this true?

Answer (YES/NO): NO